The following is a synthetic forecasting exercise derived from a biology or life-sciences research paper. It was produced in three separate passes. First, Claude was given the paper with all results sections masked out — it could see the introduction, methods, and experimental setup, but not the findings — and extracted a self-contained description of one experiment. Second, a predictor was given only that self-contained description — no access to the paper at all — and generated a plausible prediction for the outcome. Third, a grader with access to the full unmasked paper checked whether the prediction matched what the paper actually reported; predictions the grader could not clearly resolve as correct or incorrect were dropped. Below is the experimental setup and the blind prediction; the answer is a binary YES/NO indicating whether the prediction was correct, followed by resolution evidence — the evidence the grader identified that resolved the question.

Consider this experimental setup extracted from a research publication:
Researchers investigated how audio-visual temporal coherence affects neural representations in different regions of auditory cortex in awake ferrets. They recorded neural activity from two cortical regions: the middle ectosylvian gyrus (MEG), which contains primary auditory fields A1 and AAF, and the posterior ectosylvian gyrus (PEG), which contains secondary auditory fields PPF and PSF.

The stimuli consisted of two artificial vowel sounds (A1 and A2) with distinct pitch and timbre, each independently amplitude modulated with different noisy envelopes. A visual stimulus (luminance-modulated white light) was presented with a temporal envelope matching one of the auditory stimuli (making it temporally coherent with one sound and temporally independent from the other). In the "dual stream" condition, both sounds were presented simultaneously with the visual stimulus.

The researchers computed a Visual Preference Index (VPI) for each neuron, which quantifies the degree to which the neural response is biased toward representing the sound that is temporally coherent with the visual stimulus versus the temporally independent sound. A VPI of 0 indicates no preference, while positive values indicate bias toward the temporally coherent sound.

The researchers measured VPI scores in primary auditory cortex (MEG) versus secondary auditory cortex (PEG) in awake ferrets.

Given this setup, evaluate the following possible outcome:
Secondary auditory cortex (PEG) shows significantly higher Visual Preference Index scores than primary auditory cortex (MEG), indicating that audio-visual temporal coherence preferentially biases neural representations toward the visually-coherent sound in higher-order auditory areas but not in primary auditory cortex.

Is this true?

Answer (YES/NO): NO